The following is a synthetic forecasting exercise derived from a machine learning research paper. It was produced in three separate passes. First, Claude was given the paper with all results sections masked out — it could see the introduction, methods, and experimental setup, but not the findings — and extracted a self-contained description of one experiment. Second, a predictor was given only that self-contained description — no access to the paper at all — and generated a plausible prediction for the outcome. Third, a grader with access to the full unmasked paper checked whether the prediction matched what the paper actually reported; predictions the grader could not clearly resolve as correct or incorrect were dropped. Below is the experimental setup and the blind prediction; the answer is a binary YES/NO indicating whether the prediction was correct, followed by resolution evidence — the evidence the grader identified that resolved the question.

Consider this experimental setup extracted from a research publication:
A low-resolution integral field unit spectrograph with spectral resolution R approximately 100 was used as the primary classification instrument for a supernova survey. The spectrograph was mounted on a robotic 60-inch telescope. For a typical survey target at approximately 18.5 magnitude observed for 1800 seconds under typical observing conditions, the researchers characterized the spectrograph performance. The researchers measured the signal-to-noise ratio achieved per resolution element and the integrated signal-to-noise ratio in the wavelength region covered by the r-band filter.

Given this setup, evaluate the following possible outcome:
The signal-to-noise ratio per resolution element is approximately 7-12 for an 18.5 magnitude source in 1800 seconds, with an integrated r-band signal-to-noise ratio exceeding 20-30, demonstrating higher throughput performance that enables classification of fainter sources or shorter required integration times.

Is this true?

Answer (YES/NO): YES